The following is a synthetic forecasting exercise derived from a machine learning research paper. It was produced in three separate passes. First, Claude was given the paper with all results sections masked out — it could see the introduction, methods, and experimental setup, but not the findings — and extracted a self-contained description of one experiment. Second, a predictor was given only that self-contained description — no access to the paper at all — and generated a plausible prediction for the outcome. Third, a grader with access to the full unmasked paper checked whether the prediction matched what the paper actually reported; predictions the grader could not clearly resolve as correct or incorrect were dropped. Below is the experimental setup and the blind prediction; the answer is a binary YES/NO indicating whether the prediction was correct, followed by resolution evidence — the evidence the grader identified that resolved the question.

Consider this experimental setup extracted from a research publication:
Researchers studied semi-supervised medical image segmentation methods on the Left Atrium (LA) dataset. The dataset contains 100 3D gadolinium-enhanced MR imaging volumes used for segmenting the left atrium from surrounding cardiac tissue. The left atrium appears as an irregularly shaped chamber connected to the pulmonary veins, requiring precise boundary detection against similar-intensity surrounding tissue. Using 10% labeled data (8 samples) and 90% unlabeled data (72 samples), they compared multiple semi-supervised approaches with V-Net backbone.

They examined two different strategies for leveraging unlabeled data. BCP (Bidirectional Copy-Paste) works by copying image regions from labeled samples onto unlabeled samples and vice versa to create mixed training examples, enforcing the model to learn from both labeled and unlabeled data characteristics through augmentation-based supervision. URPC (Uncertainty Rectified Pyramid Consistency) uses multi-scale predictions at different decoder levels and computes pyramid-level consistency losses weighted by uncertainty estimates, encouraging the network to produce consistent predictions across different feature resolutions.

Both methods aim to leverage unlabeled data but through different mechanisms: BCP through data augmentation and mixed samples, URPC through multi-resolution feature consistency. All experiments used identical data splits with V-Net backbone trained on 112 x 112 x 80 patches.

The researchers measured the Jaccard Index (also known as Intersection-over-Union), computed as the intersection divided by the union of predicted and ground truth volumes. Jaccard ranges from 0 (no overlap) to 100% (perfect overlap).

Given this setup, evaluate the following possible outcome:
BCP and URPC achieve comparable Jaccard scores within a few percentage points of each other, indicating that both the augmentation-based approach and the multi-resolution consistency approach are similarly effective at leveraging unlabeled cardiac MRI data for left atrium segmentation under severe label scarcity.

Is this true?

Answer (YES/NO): NO